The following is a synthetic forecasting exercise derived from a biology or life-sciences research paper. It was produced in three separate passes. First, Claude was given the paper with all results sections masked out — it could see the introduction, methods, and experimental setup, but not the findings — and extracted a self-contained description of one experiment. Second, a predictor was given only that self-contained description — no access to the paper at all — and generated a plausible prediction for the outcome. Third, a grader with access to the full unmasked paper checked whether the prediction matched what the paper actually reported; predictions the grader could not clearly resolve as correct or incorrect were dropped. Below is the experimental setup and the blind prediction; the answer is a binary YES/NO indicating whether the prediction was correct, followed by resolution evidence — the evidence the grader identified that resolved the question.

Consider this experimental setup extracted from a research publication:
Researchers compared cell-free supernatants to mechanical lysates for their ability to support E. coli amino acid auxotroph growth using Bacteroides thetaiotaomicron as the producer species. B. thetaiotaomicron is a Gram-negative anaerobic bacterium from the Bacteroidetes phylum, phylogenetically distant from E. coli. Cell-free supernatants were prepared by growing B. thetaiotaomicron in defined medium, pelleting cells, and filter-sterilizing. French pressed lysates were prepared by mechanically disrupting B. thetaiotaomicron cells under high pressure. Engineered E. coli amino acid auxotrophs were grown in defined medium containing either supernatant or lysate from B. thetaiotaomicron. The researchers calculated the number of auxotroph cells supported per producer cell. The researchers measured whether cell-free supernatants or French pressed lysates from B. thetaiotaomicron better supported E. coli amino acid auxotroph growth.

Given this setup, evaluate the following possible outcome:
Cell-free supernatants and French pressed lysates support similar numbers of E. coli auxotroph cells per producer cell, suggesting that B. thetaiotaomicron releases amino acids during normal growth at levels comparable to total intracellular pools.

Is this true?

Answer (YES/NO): NO